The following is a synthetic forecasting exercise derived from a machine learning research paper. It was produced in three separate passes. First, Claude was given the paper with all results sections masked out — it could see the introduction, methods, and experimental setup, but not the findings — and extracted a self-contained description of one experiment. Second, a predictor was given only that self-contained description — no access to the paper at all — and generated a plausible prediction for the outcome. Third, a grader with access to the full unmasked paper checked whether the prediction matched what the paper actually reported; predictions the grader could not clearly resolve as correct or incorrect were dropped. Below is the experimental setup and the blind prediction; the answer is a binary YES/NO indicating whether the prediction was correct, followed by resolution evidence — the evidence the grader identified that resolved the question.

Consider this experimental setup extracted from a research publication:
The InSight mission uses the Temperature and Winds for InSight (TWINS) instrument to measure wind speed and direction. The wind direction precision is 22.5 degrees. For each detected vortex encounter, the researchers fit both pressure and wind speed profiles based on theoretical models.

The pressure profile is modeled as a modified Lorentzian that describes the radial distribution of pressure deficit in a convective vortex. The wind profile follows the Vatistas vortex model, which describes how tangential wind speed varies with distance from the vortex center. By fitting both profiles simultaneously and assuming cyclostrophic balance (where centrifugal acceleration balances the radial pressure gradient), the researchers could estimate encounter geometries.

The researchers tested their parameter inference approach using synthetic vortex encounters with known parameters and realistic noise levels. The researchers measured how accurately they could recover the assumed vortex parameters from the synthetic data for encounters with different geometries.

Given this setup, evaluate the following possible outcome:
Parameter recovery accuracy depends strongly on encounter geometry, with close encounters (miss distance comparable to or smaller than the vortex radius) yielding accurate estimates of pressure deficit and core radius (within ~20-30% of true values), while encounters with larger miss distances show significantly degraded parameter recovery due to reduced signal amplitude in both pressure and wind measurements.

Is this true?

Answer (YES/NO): NO